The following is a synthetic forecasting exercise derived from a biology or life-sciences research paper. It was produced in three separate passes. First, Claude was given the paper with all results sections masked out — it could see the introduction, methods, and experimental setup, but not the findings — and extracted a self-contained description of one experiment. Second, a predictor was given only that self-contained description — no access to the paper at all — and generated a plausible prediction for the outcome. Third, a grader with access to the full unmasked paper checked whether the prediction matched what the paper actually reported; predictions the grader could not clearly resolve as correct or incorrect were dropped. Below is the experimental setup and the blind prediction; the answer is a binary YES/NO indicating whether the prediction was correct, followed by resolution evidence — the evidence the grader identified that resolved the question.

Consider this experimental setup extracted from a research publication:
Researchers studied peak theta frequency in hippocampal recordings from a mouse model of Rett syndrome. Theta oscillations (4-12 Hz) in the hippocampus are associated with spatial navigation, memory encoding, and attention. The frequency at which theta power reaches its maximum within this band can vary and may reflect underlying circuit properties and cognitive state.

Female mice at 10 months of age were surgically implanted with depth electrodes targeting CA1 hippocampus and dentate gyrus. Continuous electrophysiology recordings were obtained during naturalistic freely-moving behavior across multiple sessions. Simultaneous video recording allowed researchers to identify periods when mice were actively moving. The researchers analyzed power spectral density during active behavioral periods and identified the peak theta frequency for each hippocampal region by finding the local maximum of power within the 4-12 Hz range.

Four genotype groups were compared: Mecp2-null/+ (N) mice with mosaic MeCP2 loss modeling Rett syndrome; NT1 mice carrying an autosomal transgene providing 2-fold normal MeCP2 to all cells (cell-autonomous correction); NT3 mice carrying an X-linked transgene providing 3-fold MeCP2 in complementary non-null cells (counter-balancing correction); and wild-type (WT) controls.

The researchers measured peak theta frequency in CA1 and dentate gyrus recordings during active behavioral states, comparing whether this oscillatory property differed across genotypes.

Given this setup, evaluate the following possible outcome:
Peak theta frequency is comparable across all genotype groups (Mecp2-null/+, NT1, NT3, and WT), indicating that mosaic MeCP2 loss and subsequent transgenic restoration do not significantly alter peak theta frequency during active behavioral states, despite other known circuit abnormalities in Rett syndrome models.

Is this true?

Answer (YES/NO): NO